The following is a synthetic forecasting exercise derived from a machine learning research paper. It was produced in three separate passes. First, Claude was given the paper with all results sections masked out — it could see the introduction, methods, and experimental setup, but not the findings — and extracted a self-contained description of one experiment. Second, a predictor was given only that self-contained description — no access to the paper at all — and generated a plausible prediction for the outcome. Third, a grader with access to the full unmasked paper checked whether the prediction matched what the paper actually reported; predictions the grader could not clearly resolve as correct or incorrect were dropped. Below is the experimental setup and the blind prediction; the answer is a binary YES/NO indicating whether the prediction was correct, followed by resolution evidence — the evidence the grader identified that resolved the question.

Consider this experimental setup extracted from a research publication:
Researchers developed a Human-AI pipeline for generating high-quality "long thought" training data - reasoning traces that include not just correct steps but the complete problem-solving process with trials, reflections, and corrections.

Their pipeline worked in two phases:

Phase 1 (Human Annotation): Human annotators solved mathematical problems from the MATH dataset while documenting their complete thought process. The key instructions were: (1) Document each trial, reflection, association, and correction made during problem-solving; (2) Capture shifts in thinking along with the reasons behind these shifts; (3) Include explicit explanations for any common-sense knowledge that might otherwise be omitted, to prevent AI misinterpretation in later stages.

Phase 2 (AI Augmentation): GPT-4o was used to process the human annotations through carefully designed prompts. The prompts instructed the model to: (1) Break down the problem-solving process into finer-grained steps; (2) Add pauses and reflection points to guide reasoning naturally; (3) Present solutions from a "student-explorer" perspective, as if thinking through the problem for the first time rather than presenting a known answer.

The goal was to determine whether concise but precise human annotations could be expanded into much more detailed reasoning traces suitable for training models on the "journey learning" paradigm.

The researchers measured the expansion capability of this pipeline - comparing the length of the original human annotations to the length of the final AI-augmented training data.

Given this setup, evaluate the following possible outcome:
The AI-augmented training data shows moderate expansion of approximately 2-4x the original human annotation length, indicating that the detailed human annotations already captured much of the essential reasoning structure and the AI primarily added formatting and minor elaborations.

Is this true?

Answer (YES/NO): NO